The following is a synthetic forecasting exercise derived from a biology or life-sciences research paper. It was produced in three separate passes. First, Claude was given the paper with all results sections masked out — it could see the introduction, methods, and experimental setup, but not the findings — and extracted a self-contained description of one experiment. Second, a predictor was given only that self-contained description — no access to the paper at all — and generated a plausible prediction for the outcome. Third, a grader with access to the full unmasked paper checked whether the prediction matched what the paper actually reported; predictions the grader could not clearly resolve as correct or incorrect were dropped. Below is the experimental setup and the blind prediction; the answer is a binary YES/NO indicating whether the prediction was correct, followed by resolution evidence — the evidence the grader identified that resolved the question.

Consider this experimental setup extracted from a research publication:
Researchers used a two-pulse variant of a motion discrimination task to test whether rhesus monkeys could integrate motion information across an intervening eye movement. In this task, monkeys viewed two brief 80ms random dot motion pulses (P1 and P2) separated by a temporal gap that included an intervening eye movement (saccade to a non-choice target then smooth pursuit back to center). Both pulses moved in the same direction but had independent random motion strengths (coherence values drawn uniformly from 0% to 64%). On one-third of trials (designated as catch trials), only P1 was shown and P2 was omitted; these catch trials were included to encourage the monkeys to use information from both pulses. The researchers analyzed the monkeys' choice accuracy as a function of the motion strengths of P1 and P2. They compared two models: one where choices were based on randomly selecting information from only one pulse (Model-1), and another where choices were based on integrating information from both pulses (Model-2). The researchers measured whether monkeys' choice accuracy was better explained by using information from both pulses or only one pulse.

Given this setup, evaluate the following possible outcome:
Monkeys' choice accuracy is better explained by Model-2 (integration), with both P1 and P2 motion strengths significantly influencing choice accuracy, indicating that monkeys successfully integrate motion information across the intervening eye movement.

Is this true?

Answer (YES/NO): YES